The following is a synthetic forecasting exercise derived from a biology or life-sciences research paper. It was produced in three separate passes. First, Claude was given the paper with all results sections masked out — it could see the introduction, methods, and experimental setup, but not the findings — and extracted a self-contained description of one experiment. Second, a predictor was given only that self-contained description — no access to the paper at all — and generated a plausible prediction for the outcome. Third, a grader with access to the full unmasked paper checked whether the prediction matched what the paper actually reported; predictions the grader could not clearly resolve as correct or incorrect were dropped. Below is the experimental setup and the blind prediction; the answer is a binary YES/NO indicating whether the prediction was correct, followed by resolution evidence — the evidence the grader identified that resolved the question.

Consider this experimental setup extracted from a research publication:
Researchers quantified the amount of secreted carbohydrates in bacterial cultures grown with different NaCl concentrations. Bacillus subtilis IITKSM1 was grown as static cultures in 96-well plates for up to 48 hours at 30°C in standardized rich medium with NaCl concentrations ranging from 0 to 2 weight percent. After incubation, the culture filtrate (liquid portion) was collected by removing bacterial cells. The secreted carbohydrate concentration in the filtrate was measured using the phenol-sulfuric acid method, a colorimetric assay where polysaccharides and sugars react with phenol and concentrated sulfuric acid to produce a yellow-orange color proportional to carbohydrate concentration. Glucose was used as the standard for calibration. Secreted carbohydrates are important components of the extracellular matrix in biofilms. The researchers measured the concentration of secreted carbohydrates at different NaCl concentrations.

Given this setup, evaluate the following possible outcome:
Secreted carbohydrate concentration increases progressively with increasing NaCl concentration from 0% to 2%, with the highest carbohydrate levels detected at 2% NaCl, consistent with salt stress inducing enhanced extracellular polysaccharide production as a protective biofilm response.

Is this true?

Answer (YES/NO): NO